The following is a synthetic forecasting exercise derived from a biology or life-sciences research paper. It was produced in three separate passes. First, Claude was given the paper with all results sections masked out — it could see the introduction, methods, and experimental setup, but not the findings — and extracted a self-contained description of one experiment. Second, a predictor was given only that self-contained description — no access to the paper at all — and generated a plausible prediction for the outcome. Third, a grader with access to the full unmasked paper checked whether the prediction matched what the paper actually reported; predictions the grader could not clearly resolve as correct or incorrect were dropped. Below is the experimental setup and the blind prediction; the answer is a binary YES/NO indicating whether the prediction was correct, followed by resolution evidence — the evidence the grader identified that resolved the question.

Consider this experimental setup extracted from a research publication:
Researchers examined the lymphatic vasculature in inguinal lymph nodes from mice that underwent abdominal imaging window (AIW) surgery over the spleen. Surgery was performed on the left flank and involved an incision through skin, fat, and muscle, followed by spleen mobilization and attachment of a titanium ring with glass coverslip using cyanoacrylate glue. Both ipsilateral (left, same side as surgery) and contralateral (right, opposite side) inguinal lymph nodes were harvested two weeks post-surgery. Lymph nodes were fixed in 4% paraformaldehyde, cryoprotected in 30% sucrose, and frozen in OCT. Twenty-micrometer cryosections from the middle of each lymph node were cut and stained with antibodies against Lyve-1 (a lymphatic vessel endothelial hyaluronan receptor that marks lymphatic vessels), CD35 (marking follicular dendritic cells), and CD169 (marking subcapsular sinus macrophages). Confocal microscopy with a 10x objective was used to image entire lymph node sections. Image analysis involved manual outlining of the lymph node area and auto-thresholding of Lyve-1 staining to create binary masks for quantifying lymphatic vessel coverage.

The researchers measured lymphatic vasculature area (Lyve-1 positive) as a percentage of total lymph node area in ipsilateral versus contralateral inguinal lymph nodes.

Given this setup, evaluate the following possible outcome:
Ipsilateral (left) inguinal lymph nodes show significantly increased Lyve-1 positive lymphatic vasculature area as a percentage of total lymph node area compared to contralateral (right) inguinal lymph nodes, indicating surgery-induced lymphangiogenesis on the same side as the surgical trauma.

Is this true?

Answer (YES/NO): NO